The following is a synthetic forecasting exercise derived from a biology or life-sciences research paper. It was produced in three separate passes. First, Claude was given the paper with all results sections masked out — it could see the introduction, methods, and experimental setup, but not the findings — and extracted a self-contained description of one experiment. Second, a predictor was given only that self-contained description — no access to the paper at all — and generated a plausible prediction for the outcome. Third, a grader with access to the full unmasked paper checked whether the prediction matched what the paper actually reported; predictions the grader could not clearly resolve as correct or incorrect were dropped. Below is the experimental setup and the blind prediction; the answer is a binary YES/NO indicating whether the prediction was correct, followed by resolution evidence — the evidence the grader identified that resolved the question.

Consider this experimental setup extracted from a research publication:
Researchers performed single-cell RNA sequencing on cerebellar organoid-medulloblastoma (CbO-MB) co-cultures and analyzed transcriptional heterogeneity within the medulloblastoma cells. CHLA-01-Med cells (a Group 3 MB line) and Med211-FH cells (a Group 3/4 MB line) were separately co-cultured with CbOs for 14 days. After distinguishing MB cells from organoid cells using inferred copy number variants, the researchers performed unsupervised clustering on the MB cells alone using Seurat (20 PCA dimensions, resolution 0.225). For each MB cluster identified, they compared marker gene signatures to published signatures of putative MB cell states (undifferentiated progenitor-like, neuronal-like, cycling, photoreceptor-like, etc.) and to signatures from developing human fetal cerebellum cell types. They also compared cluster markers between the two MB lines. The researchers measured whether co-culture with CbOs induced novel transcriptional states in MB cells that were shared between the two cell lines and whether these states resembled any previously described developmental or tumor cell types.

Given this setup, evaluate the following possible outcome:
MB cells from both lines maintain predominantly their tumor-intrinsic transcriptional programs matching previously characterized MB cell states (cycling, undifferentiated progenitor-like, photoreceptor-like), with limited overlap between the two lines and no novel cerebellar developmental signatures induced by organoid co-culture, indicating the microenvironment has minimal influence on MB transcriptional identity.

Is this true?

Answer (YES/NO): NO